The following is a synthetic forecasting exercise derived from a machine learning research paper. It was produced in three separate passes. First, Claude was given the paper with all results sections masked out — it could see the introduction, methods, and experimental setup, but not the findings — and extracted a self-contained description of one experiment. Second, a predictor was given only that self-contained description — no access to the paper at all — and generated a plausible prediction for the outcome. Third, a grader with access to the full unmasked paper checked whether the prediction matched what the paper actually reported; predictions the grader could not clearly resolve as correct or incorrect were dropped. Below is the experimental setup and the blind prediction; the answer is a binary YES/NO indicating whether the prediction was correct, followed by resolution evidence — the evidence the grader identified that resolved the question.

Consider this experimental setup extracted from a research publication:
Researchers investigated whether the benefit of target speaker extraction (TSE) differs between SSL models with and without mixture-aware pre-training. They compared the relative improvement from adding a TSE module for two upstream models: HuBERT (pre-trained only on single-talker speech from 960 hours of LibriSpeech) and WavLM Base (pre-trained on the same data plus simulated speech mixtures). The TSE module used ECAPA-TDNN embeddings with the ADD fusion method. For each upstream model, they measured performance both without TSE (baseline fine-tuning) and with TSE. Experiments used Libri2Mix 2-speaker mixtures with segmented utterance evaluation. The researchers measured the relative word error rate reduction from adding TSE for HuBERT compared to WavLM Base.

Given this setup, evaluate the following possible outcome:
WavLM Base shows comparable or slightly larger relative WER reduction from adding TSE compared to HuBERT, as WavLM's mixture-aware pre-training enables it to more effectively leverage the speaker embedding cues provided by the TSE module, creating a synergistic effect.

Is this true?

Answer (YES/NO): NO